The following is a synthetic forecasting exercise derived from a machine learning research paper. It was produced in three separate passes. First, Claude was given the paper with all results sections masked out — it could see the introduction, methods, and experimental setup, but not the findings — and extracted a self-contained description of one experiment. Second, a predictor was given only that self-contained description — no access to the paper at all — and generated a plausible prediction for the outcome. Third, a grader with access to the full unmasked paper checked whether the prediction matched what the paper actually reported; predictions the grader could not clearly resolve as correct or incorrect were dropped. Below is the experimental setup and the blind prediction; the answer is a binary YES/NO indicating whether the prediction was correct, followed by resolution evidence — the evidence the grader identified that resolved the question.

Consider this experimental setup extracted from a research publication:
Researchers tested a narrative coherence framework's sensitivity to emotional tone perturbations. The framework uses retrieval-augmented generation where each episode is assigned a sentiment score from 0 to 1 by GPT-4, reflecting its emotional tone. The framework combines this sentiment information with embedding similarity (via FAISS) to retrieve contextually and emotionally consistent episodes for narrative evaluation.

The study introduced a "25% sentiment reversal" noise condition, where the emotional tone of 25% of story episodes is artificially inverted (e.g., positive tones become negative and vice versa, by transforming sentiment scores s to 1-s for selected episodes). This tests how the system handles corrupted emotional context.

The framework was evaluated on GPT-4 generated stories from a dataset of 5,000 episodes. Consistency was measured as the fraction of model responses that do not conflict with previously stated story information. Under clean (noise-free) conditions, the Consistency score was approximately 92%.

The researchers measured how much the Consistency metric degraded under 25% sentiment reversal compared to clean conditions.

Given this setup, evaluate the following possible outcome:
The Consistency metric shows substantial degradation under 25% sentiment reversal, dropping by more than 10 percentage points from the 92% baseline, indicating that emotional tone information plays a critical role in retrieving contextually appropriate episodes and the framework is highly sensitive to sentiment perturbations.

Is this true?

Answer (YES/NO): NO